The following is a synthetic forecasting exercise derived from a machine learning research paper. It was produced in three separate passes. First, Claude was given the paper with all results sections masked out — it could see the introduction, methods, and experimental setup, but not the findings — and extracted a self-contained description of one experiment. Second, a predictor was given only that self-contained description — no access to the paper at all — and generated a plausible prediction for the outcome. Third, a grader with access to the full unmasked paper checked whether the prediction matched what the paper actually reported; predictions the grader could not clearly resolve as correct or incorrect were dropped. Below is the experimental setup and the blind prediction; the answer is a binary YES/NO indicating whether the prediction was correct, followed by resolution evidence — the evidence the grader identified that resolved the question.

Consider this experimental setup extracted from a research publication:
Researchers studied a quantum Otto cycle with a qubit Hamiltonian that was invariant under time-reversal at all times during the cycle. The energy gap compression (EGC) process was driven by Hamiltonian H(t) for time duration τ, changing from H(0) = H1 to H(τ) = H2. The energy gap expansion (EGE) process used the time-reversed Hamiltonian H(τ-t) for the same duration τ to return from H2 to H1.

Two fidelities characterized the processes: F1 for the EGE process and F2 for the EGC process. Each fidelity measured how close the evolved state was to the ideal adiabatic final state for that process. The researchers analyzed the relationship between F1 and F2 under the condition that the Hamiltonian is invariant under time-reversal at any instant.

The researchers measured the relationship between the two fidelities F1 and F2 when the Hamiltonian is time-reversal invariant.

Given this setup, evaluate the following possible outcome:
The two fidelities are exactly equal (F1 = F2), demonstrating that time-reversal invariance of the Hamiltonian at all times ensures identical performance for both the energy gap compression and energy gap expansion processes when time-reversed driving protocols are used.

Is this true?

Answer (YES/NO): YES